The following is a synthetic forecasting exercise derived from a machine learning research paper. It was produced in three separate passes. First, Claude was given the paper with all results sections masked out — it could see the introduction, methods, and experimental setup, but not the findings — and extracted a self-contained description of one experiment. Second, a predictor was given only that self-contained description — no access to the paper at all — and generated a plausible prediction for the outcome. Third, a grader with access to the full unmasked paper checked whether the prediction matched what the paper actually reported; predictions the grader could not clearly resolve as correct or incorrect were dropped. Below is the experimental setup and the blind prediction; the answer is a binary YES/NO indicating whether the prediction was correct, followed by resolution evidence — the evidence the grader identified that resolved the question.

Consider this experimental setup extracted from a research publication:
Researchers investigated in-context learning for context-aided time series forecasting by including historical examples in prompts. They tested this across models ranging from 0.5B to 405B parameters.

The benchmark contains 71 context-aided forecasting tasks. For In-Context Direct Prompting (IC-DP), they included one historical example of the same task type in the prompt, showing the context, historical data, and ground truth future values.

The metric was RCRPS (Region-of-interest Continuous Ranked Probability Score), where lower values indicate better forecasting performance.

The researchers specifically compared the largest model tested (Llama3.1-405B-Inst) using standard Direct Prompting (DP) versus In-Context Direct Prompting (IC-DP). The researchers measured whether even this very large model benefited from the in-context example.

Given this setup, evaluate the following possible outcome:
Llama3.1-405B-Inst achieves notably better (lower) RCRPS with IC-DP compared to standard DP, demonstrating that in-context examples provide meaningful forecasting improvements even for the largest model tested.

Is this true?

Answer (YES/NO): YES